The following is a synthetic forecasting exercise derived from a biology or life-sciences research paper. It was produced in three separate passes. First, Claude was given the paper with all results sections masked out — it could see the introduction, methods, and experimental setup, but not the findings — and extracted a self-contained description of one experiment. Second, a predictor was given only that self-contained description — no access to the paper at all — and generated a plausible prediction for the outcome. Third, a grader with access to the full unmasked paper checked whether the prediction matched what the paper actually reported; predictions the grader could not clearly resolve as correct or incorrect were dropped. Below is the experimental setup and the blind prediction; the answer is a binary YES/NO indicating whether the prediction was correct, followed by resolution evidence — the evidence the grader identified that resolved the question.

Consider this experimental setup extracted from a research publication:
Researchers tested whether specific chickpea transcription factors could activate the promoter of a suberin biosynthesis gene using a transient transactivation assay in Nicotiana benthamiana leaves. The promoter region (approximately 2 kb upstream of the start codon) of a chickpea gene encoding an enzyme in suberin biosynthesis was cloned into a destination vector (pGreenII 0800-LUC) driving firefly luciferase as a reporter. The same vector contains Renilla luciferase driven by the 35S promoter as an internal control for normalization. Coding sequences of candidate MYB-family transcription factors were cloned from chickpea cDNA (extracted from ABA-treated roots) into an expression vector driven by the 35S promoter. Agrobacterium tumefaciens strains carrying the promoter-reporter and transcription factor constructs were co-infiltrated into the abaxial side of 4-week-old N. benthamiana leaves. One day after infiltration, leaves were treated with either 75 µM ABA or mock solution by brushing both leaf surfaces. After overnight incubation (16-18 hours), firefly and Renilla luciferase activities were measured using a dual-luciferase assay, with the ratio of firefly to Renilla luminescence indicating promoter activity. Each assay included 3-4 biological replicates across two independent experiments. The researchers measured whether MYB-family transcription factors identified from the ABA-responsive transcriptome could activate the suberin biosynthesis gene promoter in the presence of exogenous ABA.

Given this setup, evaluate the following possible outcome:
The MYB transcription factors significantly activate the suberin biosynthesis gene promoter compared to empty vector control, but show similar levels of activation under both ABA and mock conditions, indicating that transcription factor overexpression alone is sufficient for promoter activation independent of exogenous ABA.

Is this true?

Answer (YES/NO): YES